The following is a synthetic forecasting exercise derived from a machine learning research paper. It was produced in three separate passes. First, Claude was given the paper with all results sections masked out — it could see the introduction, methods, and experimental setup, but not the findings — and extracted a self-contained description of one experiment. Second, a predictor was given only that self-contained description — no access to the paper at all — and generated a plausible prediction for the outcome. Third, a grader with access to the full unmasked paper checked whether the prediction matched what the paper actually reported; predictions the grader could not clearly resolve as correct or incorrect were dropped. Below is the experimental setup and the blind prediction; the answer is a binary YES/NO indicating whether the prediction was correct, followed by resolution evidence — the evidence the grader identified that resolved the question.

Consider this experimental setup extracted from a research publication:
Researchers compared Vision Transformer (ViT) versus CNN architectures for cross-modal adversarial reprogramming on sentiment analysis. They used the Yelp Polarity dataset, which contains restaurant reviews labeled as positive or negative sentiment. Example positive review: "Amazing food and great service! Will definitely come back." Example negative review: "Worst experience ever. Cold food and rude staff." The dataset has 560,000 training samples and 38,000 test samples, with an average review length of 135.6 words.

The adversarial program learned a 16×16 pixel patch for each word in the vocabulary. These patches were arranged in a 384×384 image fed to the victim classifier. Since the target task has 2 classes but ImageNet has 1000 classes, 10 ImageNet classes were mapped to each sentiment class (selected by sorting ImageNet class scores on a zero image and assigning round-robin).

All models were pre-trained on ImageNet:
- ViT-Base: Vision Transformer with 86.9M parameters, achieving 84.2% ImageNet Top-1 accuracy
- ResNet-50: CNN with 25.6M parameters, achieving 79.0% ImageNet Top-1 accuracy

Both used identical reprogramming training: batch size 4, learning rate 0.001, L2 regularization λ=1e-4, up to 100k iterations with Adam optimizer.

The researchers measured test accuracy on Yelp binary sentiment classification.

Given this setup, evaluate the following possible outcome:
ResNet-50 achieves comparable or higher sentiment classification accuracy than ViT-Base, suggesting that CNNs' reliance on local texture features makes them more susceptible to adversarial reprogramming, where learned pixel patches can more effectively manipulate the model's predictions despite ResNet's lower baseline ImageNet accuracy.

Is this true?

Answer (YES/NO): YES